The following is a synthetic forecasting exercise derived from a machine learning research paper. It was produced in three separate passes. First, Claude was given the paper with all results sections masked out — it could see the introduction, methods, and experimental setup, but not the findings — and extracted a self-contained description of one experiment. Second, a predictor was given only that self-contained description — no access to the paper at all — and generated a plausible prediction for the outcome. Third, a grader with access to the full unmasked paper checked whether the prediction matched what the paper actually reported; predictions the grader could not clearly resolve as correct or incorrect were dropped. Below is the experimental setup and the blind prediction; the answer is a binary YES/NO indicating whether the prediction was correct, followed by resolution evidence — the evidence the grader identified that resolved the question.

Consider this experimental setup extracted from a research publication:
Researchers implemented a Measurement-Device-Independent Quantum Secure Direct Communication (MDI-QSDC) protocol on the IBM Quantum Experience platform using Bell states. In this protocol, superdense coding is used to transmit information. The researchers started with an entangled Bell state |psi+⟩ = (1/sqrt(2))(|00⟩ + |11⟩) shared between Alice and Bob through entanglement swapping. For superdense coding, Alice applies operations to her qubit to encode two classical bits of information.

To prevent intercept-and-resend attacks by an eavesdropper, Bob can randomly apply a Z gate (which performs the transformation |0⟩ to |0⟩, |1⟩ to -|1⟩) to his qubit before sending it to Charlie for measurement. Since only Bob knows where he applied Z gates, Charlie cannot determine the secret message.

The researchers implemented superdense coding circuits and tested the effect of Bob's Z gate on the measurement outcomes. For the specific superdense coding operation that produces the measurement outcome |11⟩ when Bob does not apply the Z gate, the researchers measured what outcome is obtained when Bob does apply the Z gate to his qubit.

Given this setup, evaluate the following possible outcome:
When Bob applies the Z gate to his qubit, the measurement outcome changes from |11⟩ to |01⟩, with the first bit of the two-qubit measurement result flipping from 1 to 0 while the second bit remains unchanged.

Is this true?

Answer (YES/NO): YES